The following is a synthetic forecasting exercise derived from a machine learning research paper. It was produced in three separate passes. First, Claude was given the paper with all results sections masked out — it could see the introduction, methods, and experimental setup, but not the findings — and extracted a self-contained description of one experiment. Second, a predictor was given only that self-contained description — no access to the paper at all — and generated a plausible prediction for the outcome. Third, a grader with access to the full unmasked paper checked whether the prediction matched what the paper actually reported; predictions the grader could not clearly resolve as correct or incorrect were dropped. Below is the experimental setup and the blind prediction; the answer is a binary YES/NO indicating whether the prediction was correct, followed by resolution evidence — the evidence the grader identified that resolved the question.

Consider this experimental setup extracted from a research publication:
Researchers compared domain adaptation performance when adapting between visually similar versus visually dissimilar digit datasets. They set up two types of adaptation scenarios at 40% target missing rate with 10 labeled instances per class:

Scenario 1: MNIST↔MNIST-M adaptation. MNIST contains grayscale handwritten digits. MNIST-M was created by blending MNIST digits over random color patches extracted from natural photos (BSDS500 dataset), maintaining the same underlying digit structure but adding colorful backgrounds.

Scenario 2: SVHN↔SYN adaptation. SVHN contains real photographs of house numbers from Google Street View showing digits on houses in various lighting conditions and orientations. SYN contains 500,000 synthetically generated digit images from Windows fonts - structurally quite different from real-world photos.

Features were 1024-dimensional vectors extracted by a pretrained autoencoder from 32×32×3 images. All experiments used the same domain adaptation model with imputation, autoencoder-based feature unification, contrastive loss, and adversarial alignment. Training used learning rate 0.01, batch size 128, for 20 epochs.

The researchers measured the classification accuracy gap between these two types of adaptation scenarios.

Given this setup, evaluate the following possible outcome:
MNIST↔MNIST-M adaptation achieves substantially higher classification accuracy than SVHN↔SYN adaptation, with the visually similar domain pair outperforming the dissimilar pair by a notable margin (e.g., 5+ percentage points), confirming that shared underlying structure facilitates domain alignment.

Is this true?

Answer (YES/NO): YES